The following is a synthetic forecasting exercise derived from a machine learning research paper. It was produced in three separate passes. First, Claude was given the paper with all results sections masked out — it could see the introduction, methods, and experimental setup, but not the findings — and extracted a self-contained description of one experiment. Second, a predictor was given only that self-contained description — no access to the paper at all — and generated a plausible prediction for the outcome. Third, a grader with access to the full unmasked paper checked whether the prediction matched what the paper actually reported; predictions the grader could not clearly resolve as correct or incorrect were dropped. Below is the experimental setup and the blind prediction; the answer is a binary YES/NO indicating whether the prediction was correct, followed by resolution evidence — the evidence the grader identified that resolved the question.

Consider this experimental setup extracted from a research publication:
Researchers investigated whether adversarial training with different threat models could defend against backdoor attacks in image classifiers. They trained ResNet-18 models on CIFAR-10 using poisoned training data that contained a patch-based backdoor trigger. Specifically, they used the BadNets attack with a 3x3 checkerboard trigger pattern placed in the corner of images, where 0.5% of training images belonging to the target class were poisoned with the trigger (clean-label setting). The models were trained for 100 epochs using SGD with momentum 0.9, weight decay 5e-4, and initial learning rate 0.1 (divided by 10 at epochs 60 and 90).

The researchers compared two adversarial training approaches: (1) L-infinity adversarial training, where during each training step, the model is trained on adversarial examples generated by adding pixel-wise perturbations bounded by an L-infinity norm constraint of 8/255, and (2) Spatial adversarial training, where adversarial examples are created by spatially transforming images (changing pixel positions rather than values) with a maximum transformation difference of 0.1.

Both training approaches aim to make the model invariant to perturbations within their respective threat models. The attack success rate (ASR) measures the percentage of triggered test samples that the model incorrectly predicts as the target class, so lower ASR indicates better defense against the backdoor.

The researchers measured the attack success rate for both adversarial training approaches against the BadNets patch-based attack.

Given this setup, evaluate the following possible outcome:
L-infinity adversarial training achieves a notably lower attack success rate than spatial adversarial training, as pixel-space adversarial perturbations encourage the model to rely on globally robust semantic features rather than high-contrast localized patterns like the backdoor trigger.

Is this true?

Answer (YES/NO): NO